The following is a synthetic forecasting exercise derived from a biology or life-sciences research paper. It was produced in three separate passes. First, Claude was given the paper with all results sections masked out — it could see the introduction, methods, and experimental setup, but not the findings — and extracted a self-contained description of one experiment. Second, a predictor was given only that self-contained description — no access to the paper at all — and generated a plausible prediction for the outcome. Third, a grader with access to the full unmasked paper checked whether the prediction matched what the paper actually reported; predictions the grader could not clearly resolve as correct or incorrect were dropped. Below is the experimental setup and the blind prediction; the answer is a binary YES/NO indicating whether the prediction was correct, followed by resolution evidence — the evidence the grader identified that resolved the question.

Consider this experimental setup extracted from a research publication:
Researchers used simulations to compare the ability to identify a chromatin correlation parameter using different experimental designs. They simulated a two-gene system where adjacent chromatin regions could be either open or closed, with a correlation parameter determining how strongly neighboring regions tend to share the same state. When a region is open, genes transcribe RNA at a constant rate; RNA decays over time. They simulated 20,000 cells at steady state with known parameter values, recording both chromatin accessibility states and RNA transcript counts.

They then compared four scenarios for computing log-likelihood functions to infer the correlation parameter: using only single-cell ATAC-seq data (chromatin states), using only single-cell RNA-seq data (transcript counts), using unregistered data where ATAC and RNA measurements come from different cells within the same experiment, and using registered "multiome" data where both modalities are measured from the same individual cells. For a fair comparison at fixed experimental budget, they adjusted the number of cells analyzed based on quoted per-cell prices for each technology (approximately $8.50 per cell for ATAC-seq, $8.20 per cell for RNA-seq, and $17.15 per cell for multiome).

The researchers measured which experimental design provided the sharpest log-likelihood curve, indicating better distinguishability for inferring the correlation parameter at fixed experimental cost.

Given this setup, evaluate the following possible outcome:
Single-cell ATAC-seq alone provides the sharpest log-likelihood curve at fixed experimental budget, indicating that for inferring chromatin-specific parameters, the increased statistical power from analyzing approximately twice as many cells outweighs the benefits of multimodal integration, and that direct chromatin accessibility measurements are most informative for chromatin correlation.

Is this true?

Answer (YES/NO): YES